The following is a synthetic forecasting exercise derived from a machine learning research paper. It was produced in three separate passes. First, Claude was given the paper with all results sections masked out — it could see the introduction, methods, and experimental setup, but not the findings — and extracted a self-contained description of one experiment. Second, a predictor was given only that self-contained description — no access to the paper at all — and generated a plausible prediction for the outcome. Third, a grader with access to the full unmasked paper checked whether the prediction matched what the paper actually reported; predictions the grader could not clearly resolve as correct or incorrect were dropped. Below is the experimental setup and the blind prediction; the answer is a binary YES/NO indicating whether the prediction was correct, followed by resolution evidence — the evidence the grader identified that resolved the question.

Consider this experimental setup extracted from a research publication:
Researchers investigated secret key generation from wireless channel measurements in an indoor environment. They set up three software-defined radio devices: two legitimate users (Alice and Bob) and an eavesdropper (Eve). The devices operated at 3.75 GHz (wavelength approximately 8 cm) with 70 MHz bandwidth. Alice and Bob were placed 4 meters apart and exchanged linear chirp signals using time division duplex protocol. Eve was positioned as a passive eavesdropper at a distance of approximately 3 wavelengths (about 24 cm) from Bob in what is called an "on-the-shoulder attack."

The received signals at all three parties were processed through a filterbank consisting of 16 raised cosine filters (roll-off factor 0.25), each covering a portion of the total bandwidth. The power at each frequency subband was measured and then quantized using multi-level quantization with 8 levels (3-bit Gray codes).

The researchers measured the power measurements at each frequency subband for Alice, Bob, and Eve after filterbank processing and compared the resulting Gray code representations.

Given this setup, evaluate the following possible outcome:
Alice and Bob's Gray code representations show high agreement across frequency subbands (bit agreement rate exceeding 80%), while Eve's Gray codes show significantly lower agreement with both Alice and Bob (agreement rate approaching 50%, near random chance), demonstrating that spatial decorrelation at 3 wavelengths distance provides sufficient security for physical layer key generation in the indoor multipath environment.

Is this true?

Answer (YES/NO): NO